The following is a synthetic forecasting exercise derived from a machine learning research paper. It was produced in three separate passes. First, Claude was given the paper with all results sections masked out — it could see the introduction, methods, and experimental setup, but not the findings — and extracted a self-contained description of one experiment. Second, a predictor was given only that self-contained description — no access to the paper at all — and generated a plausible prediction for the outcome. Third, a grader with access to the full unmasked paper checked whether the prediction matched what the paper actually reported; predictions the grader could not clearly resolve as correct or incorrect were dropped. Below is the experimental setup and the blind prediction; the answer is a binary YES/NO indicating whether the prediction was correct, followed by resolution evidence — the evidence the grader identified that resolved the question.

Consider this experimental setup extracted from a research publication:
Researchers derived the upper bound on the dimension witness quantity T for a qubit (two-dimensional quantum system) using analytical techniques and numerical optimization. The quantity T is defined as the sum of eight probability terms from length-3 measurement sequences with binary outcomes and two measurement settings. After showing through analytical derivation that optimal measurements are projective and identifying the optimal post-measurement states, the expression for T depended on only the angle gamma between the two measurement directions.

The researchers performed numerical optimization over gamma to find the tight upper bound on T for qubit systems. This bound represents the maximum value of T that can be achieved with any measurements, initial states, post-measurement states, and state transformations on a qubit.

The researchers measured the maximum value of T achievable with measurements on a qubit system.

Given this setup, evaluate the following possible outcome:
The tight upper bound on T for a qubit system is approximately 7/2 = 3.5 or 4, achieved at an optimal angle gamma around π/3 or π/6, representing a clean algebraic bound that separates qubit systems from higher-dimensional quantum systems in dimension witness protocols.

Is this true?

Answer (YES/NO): NO